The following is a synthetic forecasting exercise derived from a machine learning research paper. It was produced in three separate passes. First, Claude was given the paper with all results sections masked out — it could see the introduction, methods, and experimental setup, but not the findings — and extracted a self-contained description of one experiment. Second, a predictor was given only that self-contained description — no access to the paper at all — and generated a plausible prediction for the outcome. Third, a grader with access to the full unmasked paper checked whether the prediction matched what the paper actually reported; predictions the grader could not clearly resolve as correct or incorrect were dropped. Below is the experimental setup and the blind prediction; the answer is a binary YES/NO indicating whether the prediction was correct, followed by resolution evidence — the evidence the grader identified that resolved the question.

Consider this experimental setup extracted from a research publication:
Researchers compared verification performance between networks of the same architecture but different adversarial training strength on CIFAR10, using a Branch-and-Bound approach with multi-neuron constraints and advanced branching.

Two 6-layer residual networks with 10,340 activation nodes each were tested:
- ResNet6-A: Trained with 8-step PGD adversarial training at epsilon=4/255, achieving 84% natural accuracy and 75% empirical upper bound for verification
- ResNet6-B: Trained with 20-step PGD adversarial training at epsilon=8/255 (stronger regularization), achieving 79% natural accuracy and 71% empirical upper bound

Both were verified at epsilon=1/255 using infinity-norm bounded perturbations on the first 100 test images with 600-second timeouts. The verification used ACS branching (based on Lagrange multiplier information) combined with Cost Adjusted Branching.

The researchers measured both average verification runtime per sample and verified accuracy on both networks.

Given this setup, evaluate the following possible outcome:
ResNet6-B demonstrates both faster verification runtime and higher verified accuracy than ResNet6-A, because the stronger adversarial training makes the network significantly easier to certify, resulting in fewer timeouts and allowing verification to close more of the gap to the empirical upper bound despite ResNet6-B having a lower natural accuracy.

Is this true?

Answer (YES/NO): YES